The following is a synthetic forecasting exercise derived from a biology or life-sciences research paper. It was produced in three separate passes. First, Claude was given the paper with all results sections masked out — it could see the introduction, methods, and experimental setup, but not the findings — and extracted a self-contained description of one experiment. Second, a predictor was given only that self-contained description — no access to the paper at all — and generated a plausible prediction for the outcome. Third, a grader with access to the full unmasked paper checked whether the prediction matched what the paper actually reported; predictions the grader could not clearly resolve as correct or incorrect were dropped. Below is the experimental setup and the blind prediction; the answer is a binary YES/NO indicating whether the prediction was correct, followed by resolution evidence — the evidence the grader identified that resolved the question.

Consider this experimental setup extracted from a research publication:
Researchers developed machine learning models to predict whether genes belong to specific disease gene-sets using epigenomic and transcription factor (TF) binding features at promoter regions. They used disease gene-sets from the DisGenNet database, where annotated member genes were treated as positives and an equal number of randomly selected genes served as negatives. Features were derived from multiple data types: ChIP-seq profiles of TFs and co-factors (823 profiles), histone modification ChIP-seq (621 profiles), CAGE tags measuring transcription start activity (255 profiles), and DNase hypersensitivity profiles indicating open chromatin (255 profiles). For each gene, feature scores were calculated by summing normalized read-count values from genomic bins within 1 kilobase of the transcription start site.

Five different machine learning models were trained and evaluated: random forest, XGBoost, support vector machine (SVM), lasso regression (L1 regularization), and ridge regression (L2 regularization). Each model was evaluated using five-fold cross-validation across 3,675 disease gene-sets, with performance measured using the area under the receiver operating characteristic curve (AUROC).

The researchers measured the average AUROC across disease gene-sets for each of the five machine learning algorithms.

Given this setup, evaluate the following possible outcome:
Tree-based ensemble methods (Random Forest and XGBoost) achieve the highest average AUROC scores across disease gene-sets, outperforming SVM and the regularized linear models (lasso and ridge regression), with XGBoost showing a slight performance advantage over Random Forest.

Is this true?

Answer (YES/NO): NO